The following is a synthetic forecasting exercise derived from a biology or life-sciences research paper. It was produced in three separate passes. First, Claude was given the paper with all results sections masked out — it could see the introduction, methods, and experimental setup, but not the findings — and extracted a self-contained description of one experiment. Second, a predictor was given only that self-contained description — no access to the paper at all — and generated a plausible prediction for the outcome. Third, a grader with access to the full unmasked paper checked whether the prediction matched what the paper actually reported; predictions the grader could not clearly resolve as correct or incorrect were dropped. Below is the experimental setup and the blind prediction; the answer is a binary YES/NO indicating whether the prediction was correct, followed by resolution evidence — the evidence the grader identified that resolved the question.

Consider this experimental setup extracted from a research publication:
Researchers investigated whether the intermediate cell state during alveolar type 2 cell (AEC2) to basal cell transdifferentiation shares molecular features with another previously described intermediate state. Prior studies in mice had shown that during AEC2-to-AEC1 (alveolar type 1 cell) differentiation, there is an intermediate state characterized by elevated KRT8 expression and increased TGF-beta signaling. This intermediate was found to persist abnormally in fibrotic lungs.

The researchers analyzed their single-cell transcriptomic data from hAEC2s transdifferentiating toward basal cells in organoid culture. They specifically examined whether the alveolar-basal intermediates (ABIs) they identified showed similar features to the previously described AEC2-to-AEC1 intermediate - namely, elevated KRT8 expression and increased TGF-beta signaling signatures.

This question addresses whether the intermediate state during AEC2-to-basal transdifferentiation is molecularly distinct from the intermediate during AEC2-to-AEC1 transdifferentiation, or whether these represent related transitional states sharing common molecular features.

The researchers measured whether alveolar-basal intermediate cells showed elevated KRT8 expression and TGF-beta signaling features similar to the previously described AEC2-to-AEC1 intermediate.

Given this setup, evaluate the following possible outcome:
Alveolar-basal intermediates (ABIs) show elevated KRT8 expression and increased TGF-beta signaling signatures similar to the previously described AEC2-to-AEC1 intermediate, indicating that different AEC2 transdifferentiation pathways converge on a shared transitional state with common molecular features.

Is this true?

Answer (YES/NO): YES